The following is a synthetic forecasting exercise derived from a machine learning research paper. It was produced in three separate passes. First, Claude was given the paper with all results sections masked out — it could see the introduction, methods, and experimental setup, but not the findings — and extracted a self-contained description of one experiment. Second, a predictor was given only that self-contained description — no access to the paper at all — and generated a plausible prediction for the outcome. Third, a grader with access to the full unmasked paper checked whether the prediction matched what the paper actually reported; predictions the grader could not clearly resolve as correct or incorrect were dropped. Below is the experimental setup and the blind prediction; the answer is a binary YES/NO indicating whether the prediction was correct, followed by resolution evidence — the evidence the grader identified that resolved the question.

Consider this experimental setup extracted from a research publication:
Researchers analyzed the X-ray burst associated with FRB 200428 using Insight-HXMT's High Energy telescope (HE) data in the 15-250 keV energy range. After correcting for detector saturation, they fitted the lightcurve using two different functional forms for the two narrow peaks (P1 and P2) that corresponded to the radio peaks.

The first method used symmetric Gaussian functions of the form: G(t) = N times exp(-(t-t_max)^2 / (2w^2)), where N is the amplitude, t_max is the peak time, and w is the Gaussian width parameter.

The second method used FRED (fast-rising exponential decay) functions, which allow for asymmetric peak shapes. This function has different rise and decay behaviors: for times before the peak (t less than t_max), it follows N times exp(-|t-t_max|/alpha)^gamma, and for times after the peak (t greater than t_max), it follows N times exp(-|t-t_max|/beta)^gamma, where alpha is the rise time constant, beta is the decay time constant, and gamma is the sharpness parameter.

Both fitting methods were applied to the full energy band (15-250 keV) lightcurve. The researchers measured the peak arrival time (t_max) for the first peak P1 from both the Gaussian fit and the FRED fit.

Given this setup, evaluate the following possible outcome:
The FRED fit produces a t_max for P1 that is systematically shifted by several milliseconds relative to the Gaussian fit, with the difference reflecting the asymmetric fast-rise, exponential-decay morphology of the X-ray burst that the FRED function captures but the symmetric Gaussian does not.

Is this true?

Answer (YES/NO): NO